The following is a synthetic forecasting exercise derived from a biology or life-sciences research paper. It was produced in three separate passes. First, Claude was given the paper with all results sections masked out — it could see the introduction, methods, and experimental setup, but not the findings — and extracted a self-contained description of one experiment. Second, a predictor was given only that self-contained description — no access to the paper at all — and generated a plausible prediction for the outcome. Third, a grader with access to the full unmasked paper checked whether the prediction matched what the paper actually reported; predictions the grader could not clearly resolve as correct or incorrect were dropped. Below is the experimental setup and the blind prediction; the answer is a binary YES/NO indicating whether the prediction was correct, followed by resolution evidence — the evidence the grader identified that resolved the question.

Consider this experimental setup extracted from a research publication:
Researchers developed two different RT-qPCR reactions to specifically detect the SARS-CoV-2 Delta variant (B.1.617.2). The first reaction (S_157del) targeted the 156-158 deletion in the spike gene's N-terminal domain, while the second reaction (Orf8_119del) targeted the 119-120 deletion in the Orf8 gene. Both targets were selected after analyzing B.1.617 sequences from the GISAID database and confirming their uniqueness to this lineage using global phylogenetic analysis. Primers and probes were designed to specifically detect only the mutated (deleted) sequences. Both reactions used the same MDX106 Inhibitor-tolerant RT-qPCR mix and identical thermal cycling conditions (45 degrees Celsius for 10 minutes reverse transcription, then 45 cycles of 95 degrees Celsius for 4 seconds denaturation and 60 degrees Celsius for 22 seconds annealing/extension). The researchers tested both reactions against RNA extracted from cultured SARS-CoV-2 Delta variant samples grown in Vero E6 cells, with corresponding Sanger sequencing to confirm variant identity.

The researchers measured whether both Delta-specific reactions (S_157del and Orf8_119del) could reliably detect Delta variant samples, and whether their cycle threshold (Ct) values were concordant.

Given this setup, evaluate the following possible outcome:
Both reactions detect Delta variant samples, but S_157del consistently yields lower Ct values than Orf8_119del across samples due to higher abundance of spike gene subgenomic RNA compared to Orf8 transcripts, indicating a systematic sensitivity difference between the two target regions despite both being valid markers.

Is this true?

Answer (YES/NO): NO